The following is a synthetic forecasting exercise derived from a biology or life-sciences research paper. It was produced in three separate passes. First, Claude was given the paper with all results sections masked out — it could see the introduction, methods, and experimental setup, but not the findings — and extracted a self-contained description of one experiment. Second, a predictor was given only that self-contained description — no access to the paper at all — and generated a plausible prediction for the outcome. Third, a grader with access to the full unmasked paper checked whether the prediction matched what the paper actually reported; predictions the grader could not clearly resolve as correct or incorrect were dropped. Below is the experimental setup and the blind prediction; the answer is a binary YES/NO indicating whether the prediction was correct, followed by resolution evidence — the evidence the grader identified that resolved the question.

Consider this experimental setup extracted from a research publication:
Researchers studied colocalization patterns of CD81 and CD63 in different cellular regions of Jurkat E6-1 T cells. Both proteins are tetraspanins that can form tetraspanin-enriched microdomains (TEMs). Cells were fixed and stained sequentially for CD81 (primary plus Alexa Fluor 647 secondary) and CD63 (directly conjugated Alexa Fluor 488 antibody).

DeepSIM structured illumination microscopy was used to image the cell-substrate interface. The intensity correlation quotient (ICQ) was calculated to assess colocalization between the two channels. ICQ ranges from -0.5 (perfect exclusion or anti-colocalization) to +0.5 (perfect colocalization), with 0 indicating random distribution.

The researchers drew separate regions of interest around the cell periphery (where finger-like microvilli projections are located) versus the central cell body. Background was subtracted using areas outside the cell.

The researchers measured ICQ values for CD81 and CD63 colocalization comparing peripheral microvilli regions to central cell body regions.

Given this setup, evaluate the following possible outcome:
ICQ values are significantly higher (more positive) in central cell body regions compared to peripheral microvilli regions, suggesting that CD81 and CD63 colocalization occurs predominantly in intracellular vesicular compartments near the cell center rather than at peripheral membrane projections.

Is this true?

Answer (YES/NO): NO